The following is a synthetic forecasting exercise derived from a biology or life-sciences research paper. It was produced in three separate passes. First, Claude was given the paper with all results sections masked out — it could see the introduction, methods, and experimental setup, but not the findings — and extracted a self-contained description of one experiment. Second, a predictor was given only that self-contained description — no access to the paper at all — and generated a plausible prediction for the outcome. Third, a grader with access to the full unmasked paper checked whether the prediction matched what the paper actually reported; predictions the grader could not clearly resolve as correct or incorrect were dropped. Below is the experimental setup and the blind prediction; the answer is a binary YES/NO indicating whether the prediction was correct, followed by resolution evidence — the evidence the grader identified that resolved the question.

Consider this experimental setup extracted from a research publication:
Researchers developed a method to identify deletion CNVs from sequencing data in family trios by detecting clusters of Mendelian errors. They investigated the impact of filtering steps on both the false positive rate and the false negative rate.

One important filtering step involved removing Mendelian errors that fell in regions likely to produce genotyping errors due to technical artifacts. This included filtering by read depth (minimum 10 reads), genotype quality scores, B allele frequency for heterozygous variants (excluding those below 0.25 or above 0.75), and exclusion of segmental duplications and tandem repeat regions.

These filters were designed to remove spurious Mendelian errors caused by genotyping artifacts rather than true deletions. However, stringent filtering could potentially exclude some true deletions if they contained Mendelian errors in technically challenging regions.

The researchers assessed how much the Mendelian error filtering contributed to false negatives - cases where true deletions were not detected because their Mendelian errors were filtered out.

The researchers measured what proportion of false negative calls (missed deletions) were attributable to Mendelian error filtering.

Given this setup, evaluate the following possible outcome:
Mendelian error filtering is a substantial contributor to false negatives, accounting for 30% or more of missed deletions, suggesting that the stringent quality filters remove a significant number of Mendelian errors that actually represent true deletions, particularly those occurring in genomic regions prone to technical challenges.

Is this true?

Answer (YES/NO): NO